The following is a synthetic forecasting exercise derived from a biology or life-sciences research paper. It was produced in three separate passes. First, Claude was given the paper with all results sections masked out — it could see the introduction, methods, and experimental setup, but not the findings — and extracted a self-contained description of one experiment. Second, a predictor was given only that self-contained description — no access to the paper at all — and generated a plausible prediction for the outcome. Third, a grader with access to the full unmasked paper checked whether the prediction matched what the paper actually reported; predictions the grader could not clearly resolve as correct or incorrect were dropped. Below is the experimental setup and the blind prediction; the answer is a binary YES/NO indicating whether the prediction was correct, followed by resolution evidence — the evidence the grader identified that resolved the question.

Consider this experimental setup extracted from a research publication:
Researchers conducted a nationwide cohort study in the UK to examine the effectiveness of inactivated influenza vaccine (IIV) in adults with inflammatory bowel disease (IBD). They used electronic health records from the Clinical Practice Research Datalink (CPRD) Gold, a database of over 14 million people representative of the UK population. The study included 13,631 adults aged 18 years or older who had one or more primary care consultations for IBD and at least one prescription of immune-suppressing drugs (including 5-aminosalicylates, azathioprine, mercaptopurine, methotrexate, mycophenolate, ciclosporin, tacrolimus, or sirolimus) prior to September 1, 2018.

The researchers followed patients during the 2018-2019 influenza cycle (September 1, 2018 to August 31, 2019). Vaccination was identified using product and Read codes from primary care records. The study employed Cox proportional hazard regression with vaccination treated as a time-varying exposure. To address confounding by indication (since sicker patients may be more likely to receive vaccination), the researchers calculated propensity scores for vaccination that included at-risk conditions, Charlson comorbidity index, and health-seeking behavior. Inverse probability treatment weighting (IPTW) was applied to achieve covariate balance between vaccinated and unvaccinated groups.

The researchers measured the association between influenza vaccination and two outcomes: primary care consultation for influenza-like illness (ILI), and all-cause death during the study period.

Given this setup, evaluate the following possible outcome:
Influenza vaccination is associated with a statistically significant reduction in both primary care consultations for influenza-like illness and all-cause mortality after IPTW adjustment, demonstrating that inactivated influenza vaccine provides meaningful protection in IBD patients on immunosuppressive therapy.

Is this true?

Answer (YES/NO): NO